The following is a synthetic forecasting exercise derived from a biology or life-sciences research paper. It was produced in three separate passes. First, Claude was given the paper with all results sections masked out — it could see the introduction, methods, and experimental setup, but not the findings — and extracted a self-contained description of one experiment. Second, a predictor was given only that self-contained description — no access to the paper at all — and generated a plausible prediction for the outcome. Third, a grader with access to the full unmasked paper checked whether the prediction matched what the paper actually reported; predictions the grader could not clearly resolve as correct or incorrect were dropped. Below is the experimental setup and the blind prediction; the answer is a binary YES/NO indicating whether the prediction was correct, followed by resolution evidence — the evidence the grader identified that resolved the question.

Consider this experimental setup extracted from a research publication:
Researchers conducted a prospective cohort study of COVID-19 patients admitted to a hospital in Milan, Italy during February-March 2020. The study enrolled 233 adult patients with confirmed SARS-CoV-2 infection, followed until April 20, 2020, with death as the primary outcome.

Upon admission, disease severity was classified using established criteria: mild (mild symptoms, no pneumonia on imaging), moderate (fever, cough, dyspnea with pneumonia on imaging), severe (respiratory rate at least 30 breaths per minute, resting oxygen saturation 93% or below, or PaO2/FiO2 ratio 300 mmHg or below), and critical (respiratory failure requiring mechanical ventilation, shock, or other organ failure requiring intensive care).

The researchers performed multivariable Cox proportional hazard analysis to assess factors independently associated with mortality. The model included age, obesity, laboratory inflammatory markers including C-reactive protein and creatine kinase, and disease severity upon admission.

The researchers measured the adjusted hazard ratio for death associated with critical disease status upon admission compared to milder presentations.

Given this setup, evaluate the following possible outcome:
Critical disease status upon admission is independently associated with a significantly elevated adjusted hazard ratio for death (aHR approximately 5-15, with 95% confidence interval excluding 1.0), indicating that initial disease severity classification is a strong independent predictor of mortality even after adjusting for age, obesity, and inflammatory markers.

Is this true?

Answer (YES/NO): YES